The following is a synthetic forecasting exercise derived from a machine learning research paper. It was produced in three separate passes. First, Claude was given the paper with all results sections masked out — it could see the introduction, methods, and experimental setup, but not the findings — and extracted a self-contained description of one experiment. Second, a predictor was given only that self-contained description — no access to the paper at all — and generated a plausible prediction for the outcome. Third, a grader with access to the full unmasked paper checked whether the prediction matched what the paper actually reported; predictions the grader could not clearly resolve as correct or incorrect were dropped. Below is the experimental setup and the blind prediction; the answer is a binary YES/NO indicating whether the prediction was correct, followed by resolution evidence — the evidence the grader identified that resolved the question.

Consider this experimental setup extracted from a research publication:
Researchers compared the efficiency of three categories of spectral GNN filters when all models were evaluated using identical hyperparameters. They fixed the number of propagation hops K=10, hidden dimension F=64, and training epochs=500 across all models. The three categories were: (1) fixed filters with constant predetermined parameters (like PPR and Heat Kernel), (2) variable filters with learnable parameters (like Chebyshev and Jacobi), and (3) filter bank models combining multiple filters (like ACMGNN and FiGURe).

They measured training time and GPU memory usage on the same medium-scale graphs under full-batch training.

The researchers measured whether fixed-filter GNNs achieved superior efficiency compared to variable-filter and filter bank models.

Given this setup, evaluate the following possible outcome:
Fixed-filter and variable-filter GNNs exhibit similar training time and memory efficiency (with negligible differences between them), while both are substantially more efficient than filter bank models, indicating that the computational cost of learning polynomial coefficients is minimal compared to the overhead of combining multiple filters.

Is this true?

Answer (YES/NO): NO